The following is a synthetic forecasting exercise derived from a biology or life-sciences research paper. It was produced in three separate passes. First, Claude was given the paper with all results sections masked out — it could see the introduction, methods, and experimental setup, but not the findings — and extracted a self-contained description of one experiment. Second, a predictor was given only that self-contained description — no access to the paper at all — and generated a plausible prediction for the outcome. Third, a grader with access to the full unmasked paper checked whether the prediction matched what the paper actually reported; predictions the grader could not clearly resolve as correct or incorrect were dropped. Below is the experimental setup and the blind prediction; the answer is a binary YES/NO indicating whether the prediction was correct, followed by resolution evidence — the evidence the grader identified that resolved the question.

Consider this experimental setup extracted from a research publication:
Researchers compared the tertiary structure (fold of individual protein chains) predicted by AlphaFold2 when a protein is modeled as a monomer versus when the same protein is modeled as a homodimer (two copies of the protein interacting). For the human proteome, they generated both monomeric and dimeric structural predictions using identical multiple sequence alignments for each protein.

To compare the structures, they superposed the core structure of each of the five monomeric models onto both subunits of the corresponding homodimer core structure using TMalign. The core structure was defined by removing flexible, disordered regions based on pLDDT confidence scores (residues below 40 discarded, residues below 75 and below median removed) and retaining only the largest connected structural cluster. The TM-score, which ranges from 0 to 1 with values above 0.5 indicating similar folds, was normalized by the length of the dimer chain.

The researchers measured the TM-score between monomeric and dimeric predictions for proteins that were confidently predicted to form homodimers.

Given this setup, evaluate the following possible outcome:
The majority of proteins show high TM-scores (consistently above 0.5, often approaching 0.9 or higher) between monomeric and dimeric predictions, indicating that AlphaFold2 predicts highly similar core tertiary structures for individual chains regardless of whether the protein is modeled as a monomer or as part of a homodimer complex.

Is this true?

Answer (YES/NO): YES